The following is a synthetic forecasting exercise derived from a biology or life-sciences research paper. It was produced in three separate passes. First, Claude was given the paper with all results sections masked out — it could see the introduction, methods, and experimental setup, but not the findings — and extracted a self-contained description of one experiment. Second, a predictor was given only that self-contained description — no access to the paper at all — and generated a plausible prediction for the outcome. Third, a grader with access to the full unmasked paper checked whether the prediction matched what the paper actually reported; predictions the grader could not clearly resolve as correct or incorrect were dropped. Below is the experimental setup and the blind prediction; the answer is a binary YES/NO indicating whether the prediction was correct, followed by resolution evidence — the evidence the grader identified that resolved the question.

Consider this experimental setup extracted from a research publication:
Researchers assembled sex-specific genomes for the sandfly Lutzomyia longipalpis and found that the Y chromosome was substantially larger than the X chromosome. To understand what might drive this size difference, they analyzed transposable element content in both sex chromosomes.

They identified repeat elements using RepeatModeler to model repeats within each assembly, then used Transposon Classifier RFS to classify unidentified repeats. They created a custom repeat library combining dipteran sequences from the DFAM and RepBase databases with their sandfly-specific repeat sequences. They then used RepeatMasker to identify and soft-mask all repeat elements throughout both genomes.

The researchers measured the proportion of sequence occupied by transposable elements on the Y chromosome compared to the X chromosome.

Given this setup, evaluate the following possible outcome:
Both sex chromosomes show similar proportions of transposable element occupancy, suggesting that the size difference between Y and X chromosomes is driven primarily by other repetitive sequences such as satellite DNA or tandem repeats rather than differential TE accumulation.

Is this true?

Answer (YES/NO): NO